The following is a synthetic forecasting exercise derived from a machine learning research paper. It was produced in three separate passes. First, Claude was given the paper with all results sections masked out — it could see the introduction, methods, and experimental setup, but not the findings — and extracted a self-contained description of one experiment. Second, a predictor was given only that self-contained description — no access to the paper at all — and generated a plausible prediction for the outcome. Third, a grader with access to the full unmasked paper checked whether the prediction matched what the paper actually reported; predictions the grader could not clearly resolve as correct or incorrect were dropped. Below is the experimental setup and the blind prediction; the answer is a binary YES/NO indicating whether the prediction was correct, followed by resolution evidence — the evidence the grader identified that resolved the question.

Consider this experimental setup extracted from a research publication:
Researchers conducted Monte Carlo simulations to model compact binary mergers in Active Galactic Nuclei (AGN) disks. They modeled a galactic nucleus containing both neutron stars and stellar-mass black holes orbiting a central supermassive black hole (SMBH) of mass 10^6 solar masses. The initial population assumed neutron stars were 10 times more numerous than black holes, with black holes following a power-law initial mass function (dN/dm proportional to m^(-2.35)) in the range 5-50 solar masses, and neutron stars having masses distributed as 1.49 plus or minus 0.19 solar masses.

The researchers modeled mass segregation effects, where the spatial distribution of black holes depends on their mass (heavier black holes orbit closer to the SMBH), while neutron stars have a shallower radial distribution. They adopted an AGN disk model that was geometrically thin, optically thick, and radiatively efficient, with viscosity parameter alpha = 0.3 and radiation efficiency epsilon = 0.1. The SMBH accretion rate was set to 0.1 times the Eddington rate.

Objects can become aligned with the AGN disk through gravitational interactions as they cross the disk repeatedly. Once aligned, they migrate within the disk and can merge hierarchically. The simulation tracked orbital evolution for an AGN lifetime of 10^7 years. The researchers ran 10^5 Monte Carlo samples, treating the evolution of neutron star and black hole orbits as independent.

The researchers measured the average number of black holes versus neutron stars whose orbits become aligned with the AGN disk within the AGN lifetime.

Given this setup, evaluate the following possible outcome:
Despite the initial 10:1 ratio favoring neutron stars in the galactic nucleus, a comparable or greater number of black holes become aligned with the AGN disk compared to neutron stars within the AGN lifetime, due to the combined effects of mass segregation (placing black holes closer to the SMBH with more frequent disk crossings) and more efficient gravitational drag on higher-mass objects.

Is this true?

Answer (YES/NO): NO